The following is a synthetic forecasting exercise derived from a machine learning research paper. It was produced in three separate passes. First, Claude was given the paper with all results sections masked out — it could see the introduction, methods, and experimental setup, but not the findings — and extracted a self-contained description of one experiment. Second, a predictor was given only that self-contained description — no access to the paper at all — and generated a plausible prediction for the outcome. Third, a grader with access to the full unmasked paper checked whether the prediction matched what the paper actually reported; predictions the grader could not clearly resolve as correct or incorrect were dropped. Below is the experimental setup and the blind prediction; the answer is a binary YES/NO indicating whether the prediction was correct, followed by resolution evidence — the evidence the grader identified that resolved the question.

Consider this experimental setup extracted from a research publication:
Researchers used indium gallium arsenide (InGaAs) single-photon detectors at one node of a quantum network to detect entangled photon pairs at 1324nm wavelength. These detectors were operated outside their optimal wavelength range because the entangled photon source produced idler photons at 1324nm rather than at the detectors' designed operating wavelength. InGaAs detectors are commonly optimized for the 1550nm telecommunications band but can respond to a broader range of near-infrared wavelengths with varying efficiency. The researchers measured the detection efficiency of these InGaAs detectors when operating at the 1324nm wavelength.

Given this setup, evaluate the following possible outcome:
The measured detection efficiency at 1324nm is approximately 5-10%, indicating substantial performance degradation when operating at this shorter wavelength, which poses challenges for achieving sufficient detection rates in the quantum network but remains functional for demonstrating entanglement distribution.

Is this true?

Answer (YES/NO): NO